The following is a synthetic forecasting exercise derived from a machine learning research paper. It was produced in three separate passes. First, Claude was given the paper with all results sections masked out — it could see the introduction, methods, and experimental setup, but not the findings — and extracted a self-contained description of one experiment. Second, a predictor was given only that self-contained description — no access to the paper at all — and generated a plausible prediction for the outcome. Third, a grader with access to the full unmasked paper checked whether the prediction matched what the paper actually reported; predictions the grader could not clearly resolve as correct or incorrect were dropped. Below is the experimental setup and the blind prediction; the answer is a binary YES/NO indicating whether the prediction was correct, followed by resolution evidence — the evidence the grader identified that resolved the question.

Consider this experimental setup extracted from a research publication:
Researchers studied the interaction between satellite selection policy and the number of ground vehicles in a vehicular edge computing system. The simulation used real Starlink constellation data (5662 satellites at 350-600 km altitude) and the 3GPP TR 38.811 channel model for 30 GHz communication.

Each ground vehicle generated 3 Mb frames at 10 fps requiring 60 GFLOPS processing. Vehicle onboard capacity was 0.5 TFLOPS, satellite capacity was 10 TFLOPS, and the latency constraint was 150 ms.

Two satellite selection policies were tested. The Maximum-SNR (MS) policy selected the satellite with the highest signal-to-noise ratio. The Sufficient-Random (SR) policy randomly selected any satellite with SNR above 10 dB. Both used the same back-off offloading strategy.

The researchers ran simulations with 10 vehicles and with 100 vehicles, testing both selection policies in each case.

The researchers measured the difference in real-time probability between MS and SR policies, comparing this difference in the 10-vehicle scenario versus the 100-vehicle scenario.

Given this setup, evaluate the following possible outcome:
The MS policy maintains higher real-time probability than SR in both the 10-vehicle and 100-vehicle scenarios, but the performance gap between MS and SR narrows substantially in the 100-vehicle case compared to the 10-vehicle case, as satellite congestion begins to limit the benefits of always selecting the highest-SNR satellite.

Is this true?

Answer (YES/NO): NO